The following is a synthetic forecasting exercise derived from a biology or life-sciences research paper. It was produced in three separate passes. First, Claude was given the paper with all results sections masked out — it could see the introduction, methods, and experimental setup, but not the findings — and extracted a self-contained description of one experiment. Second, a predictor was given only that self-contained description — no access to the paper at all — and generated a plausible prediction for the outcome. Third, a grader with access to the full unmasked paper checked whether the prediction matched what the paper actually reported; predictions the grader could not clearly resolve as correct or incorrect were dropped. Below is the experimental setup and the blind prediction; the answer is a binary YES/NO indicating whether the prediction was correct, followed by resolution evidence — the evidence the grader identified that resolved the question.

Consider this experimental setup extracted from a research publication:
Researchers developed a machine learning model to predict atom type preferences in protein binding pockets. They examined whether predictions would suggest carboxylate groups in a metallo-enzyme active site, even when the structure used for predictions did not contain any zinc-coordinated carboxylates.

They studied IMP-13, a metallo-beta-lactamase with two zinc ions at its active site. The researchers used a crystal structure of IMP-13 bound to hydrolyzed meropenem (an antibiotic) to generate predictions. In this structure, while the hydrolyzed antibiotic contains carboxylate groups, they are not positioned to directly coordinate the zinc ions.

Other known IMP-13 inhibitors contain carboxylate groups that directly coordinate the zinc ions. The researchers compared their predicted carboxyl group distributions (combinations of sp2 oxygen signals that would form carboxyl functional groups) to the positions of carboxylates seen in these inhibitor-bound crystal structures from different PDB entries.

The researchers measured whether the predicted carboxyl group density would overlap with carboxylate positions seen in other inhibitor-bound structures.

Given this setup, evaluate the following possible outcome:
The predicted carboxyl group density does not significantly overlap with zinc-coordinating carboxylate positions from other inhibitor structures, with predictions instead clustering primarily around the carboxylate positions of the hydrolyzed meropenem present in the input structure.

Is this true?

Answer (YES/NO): NO